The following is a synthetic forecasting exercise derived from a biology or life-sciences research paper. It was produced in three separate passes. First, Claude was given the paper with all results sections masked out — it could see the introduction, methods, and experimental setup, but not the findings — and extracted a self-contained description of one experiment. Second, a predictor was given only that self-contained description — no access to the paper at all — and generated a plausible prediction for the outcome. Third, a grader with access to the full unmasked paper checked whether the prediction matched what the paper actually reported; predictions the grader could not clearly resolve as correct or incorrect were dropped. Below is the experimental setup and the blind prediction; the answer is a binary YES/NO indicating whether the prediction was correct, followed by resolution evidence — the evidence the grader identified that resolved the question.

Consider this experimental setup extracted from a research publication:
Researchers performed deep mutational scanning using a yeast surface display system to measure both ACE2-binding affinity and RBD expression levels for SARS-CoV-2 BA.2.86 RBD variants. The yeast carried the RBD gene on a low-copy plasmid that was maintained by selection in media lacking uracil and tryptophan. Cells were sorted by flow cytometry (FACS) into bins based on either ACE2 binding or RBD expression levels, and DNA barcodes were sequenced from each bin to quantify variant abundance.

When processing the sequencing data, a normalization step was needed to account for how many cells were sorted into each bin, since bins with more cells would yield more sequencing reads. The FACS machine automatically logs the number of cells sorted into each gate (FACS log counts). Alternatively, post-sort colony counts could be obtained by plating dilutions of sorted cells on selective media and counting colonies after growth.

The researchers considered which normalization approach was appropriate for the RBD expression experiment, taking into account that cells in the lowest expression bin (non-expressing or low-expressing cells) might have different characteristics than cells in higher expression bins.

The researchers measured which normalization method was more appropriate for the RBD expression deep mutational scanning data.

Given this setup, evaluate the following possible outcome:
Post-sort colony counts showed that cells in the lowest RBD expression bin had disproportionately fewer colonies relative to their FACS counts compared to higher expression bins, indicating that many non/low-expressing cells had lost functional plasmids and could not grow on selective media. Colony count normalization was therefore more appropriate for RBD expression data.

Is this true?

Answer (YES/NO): YES